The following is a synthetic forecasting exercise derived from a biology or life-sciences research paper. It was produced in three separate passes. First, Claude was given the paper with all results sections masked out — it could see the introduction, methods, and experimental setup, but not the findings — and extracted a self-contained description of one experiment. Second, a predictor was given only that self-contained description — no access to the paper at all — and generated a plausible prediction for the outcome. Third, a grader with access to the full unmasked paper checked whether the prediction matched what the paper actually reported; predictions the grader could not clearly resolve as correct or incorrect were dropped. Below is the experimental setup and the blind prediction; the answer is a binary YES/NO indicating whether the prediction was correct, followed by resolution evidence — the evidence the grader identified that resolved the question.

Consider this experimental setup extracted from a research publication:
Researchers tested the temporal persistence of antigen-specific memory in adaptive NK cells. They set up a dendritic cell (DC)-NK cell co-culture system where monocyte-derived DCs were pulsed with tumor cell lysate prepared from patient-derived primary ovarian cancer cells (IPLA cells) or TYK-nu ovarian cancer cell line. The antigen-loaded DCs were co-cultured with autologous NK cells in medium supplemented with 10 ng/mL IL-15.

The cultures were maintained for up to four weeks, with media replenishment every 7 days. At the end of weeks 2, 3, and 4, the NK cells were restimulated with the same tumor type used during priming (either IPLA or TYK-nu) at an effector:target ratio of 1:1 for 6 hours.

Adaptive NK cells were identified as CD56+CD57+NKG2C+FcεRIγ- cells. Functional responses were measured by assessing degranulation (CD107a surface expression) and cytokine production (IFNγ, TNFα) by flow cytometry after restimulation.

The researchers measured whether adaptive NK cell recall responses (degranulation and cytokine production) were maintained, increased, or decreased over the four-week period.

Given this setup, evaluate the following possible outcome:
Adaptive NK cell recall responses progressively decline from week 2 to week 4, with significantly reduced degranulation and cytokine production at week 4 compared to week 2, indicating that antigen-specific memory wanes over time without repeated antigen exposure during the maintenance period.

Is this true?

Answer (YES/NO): NO